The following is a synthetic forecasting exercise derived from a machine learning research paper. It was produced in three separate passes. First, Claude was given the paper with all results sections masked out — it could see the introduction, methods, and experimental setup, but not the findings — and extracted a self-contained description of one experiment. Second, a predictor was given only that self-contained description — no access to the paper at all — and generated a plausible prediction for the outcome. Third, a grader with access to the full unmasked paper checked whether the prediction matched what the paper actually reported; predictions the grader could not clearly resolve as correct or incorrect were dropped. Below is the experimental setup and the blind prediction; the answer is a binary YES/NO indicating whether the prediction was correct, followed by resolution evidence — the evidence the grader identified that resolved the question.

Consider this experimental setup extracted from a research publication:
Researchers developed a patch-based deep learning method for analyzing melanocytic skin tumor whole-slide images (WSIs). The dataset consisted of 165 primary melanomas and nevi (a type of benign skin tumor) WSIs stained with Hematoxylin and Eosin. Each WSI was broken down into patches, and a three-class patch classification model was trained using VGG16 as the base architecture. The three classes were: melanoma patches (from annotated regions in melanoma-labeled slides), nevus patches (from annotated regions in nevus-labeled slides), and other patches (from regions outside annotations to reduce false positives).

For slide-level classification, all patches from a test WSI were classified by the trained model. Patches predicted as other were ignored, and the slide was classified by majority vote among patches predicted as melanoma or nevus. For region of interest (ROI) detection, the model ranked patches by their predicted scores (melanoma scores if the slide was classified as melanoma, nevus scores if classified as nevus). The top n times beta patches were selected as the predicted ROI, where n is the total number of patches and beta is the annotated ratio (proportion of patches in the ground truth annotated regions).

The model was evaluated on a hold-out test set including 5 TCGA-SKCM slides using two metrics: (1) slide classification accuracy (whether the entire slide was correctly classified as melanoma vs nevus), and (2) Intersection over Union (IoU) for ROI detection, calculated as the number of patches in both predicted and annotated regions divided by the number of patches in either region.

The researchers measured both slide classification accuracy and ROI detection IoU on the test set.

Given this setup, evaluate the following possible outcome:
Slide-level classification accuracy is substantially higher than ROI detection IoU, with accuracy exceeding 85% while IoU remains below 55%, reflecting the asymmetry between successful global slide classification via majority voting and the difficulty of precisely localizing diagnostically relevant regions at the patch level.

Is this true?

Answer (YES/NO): YES